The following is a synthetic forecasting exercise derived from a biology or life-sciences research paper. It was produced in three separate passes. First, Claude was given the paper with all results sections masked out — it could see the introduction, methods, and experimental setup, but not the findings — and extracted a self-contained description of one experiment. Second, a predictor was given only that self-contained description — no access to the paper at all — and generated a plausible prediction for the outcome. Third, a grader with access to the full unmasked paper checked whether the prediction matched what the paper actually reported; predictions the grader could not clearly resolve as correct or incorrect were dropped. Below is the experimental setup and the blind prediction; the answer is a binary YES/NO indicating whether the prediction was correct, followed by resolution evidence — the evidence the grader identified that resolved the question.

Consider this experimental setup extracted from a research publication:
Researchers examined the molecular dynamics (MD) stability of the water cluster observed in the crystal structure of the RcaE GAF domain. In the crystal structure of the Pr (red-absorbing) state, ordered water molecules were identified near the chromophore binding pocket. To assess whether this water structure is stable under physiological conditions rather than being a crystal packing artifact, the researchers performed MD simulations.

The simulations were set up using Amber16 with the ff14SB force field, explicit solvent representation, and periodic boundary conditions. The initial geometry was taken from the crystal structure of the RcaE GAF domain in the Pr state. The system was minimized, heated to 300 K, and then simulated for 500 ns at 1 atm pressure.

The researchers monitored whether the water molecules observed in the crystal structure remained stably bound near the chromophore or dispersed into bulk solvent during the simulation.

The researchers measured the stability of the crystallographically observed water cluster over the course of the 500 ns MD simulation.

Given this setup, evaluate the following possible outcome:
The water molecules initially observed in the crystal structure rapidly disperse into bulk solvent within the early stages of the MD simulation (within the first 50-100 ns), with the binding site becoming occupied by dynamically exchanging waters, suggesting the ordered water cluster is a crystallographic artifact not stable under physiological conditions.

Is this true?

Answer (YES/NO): NO